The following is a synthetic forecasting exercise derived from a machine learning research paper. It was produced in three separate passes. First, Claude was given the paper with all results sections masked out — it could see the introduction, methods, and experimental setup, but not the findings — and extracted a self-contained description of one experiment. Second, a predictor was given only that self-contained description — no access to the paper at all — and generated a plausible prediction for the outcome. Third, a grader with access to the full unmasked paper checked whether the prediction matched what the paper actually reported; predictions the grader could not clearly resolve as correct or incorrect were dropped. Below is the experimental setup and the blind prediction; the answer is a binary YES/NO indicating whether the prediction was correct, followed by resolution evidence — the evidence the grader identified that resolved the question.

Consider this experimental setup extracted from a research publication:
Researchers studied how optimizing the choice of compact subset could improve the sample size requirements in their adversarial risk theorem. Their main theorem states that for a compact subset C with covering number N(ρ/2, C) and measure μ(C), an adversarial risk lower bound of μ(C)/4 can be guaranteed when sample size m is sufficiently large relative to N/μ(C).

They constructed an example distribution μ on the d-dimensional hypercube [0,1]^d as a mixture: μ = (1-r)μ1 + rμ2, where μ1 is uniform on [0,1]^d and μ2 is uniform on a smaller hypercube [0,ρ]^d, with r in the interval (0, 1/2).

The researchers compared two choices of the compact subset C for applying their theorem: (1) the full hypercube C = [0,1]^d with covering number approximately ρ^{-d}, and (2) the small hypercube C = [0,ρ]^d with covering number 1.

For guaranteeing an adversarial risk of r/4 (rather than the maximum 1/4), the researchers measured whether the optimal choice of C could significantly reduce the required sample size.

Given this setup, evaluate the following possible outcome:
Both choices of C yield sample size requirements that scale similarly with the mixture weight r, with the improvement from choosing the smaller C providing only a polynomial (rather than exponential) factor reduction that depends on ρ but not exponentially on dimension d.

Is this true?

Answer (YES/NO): NO